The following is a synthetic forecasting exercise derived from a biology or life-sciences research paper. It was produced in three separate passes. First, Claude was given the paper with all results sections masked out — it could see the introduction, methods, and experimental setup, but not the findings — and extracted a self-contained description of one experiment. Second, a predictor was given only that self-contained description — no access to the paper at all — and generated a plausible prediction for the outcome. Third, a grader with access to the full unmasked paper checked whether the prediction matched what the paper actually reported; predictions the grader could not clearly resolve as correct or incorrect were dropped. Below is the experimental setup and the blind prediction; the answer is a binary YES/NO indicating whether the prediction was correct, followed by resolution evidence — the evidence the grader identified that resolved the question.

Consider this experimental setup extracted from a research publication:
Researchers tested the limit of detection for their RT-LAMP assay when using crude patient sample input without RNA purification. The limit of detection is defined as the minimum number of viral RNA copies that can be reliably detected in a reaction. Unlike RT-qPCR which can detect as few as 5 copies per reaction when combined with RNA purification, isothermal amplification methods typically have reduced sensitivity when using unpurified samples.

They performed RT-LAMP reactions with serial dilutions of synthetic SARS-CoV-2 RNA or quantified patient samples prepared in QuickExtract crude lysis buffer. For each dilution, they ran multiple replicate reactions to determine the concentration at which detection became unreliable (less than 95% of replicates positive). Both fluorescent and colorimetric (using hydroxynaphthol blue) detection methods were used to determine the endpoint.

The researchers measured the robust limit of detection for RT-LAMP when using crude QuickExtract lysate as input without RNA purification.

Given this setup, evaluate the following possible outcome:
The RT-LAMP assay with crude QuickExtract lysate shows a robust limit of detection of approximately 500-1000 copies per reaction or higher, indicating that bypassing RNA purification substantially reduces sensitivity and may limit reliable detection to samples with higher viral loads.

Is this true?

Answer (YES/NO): NO